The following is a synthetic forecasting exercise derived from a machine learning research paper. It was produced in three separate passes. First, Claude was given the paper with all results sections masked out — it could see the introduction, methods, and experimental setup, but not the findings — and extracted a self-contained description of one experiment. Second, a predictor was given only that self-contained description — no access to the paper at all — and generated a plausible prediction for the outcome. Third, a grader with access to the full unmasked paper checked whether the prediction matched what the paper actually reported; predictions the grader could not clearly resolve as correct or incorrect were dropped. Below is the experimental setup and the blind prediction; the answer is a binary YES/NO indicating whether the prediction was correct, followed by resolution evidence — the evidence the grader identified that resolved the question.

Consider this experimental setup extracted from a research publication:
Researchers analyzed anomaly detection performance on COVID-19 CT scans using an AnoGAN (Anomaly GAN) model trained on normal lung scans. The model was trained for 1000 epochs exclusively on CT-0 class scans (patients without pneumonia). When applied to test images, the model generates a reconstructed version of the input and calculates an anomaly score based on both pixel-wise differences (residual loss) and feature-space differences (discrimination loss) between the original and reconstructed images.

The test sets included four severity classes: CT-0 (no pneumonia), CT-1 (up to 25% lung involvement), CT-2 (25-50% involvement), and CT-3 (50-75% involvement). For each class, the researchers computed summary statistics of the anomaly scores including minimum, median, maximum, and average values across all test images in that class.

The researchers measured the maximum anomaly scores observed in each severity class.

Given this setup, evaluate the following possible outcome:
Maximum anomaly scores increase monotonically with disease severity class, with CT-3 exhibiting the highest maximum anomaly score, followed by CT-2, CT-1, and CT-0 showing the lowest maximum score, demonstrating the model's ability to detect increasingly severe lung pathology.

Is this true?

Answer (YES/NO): NO